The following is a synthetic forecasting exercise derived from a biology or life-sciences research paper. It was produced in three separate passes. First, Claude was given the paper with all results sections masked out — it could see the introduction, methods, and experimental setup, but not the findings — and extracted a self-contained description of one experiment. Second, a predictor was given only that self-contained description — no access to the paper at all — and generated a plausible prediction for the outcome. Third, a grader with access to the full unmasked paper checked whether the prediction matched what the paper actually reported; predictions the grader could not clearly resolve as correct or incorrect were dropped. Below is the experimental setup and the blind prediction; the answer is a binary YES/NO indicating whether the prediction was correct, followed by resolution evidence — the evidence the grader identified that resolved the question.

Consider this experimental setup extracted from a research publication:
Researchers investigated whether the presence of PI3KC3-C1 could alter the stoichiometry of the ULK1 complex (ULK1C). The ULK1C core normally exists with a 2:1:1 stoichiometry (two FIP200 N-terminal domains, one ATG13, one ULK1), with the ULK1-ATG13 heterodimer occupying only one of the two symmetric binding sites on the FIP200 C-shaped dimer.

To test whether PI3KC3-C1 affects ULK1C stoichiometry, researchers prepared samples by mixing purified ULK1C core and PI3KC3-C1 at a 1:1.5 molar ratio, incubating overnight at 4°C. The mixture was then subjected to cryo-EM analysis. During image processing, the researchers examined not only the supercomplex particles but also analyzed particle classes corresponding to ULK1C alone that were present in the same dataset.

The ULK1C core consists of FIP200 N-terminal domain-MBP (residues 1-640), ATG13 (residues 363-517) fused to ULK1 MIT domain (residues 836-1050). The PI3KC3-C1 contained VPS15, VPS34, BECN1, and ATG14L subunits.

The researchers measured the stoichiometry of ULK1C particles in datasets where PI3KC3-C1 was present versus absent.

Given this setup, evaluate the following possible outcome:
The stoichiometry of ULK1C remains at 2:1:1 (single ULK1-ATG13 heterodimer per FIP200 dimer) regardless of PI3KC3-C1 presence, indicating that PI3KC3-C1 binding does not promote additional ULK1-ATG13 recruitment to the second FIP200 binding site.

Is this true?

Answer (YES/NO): NO